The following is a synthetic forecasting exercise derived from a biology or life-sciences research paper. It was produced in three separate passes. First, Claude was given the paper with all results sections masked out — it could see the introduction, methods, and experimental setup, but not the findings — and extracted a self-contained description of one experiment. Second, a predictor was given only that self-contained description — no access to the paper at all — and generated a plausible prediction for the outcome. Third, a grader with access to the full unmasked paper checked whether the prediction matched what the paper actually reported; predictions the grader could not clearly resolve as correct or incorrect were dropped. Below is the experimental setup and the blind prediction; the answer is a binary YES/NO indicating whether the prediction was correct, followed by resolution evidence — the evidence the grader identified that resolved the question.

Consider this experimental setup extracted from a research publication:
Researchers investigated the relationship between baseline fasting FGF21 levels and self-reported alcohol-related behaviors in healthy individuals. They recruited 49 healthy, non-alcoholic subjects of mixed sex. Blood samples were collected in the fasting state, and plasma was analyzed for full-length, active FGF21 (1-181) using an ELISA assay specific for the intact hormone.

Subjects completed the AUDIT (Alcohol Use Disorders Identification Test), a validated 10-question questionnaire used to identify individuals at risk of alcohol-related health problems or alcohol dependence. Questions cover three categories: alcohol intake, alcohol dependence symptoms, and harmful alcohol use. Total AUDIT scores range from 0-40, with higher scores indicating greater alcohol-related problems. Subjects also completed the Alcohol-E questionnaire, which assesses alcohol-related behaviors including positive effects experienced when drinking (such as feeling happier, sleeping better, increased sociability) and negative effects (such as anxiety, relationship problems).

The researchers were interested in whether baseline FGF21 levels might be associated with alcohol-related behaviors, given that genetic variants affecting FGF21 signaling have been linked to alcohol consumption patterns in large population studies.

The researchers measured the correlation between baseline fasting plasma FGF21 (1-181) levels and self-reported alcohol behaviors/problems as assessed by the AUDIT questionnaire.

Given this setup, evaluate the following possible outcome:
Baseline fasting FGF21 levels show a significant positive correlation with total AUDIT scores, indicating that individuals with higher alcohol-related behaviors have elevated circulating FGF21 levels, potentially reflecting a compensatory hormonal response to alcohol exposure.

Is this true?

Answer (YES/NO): NO